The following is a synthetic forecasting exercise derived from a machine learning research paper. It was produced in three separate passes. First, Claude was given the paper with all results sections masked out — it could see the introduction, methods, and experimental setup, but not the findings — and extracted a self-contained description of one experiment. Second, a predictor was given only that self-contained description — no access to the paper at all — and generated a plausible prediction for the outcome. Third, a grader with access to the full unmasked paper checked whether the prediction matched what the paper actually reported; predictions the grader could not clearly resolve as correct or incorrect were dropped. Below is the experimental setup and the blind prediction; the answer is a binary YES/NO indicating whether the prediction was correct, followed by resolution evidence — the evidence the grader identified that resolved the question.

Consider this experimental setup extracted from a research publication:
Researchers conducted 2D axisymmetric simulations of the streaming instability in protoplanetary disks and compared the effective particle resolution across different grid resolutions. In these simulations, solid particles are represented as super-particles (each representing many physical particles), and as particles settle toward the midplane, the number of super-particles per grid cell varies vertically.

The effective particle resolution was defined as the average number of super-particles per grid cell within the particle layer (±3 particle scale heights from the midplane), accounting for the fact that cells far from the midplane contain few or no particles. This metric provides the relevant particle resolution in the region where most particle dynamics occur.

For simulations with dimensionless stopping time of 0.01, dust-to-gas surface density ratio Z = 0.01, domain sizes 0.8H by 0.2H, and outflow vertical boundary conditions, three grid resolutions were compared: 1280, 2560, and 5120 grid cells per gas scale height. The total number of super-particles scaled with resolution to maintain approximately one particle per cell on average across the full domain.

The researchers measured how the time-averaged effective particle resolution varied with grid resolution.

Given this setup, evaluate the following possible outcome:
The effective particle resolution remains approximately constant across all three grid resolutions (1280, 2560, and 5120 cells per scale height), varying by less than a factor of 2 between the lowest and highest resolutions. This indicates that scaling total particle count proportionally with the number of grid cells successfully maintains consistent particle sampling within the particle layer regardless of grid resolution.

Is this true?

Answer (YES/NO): NO